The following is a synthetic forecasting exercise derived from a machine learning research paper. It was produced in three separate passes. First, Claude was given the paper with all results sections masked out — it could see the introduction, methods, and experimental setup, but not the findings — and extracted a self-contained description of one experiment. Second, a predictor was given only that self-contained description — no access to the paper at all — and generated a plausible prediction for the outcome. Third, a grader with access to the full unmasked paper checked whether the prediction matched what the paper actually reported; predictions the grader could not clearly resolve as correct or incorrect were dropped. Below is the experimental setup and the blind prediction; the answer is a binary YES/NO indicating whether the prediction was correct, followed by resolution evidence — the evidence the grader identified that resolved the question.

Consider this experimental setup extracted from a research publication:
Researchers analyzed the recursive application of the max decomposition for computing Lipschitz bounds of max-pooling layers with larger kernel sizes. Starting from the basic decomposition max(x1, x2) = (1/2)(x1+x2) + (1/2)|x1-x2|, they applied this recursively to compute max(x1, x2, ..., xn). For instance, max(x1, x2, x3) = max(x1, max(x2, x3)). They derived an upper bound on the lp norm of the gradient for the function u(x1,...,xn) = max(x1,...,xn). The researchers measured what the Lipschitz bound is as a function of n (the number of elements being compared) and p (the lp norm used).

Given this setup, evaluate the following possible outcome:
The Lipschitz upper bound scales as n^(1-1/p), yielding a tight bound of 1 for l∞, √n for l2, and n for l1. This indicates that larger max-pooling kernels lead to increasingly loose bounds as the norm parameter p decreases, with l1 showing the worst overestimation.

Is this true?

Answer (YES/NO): NO